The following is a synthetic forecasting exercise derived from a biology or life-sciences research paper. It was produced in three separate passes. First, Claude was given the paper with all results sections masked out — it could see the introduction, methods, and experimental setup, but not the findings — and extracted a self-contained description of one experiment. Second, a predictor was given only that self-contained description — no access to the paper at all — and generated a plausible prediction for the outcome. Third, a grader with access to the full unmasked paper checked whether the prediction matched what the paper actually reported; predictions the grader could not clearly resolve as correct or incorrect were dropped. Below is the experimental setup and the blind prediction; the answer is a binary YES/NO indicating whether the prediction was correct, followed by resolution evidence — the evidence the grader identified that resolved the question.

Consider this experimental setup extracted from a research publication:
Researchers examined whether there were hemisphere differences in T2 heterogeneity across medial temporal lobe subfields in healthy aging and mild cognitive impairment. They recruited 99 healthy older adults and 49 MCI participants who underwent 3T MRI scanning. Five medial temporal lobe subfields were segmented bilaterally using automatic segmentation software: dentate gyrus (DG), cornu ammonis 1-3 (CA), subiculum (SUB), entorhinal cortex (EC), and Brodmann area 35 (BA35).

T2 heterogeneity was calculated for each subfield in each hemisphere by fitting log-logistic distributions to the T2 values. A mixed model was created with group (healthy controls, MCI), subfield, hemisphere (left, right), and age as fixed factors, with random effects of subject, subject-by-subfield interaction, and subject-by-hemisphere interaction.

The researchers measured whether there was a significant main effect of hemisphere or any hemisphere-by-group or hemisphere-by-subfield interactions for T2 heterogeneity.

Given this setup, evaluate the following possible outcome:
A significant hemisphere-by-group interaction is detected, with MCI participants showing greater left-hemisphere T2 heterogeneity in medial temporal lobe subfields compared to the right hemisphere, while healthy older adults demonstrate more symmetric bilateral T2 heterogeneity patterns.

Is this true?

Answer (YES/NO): NO